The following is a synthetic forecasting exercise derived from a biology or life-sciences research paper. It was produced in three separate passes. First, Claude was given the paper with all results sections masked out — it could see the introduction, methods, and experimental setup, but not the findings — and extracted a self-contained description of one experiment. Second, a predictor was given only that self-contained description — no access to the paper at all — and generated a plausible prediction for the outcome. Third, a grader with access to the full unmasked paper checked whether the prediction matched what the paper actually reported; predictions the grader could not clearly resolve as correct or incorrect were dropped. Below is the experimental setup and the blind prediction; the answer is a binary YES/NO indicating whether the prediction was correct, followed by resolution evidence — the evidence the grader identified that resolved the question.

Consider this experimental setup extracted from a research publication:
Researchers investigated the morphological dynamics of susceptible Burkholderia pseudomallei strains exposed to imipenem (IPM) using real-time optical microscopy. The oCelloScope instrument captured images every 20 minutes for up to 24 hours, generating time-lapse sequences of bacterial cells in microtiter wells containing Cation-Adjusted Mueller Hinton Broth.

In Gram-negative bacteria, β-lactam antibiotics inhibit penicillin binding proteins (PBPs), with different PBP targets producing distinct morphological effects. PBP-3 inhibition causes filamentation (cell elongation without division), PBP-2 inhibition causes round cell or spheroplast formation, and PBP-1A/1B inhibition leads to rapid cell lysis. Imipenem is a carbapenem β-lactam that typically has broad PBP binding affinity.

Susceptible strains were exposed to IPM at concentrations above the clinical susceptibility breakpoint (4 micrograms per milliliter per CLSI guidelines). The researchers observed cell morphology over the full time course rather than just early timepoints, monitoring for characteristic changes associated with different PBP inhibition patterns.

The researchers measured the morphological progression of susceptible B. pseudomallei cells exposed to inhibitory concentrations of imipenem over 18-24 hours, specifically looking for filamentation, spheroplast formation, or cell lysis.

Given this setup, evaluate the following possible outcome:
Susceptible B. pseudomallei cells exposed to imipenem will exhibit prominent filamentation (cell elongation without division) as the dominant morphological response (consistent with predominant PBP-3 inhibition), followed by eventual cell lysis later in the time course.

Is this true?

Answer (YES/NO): NO